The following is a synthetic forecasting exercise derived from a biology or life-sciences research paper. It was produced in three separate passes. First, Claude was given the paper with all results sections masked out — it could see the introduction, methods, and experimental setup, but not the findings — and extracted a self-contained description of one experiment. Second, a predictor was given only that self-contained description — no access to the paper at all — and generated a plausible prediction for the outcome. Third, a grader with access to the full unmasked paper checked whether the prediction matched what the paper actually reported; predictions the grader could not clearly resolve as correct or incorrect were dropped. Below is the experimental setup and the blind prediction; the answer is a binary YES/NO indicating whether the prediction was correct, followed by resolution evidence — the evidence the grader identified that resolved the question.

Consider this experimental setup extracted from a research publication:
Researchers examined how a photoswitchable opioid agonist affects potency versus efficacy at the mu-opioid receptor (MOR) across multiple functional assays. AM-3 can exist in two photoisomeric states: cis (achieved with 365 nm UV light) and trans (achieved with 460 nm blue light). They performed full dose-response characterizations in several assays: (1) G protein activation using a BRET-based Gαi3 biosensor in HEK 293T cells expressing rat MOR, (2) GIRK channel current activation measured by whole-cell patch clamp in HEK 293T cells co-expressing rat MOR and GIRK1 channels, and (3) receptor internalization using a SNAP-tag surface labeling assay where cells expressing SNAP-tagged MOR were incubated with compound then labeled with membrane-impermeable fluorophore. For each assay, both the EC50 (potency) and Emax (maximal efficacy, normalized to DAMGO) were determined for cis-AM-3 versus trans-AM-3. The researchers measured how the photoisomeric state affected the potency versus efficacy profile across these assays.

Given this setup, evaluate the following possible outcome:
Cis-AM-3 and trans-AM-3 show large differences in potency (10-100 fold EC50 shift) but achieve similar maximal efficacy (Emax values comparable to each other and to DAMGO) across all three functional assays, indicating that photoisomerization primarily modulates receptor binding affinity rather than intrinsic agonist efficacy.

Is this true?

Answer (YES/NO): NO